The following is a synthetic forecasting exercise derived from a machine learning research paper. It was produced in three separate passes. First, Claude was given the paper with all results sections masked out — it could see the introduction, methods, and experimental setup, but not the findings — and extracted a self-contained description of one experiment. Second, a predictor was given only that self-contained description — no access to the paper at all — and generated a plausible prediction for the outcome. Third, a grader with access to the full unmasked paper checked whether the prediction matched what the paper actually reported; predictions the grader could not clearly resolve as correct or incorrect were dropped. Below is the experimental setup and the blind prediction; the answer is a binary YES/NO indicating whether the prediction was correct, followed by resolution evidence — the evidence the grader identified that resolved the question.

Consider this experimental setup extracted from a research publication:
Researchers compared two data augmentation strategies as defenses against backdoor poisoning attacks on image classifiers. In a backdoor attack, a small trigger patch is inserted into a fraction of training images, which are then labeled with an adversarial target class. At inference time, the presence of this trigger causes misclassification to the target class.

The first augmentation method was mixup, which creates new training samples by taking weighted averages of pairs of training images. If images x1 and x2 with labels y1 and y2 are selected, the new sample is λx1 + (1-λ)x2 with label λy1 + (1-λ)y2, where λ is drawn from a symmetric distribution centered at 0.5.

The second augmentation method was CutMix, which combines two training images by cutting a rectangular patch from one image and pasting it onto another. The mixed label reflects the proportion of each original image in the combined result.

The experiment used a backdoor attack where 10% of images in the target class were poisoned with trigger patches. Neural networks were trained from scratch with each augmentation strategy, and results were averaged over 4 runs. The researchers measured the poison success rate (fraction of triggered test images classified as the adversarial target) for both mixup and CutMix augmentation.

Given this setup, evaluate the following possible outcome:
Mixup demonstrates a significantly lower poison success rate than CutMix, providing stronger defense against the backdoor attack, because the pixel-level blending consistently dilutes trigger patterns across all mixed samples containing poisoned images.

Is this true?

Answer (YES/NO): NO